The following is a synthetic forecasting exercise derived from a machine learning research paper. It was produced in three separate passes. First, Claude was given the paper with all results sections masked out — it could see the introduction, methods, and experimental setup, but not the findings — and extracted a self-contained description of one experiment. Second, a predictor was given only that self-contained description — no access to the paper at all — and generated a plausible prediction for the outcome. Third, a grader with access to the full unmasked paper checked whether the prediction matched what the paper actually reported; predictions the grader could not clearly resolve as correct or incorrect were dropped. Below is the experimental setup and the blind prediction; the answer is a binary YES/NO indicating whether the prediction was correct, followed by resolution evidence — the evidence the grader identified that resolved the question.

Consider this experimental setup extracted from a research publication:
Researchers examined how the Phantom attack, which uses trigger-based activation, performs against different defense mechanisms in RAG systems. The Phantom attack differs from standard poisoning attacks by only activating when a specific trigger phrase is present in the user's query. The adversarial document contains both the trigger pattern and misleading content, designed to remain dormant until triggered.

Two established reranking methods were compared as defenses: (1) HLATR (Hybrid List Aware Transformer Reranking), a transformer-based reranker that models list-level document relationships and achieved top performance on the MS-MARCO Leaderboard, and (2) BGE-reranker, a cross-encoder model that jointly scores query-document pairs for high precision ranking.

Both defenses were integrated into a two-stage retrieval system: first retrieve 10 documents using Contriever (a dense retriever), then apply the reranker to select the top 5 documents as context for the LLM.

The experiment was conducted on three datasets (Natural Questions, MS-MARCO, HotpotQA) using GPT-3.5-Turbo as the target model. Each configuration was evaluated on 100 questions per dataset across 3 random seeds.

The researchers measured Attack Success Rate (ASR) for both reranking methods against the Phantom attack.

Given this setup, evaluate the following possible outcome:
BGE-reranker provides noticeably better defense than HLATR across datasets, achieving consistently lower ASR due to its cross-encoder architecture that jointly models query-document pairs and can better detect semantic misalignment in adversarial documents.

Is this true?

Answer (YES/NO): YES